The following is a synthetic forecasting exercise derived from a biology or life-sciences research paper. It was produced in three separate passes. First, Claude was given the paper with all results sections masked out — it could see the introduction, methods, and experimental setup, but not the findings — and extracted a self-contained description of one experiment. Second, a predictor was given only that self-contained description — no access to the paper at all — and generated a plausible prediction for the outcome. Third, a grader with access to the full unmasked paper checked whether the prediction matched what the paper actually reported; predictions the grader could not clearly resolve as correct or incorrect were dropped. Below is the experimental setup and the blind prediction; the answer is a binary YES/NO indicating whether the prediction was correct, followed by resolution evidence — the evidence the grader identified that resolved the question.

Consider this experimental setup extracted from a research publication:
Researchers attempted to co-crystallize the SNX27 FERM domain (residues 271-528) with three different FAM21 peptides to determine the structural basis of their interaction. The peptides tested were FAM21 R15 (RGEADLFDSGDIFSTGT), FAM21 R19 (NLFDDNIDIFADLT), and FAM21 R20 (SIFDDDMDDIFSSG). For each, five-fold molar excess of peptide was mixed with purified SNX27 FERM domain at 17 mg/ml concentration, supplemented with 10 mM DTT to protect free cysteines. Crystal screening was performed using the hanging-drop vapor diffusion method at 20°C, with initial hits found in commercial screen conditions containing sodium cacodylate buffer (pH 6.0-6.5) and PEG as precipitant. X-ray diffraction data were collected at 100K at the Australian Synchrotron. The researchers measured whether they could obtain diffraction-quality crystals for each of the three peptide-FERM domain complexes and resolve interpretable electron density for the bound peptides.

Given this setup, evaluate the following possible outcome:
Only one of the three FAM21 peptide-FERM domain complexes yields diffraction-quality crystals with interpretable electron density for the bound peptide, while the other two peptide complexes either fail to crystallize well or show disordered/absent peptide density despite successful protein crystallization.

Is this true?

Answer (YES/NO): NO